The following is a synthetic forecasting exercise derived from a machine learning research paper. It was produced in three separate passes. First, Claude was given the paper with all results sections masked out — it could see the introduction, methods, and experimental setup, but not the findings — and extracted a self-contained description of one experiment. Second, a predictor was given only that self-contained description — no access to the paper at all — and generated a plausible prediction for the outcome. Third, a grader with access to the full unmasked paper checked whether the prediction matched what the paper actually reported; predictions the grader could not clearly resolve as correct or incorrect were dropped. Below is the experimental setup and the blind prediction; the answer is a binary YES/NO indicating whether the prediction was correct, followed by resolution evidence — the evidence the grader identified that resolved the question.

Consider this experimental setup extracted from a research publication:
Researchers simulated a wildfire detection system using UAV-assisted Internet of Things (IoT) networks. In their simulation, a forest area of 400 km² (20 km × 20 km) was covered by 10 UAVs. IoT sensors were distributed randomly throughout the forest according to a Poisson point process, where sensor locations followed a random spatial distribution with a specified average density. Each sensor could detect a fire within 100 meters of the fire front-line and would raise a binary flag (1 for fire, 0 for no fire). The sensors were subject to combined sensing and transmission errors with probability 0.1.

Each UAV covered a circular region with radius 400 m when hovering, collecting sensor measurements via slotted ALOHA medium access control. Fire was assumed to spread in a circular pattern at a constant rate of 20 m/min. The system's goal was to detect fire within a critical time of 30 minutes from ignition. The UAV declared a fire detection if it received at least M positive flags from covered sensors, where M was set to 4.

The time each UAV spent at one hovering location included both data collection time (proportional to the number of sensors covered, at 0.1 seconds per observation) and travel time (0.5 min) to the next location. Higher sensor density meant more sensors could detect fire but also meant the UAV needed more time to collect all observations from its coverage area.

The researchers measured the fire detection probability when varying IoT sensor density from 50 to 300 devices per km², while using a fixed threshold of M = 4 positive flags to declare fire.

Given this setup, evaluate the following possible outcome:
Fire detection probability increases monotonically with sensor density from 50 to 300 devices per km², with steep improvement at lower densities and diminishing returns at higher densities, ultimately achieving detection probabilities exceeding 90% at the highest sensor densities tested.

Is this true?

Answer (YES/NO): NO